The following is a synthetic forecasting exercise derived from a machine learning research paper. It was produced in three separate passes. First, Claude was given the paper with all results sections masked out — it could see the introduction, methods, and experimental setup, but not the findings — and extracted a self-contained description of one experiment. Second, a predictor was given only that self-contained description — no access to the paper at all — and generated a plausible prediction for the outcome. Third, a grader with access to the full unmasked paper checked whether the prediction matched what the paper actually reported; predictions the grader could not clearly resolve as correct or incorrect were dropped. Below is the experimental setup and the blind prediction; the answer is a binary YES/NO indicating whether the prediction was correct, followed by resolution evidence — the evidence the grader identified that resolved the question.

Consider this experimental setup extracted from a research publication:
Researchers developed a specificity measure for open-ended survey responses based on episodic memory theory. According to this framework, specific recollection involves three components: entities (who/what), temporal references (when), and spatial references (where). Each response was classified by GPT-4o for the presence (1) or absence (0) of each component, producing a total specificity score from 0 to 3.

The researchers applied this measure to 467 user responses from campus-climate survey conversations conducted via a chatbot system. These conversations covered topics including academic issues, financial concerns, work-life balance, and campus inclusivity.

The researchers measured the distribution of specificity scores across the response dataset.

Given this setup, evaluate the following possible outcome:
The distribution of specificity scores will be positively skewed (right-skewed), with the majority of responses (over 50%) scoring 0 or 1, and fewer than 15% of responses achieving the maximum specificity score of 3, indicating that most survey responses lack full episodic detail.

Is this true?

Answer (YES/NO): YES